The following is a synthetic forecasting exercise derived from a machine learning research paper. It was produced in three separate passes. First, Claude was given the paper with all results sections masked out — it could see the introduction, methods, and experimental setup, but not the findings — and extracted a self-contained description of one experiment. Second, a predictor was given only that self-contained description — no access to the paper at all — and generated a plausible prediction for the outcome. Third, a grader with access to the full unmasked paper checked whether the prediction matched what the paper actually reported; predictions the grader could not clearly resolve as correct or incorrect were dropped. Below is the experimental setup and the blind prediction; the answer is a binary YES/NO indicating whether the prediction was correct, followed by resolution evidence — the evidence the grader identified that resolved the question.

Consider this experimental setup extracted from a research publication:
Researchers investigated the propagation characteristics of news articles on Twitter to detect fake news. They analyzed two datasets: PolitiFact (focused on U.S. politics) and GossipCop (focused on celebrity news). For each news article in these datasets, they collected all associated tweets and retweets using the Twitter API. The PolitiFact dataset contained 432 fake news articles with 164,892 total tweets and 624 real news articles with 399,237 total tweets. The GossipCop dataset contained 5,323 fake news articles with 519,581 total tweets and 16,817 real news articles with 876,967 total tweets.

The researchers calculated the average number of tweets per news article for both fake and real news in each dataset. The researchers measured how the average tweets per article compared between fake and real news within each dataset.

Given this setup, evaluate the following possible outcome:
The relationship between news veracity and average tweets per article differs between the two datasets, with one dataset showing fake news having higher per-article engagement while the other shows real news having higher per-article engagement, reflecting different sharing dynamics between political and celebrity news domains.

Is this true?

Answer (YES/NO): YES